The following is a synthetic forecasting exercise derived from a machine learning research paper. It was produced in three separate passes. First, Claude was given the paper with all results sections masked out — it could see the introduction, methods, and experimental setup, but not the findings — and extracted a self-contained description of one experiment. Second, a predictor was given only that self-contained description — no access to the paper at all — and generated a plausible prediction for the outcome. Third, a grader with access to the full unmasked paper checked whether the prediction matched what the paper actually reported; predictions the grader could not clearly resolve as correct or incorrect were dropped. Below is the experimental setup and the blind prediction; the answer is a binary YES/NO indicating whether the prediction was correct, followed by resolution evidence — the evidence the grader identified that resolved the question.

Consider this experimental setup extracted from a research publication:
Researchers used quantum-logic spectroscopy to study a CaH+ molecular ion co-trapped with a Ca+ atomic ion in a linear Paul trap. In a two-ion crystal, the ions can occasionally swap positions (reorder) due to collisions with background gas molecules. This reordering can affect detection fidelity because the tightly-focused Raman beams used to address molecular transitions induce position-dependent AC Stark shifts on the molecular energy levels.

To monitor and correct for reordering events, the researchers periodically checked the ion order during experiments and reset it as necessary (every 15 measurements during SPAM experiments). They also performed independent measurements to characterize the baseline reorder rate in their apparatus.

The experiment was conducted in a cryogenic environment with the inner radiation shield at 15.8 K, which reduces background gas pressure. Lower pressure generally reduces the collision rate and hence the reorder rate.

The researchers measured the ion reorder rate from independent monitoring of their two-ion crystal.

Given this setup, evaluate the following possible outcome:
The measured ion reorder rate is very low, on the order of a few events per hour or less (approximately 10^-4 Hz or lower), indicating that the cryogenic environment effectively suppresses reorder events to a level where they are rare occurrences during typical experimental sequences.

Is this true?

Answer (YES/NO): NO